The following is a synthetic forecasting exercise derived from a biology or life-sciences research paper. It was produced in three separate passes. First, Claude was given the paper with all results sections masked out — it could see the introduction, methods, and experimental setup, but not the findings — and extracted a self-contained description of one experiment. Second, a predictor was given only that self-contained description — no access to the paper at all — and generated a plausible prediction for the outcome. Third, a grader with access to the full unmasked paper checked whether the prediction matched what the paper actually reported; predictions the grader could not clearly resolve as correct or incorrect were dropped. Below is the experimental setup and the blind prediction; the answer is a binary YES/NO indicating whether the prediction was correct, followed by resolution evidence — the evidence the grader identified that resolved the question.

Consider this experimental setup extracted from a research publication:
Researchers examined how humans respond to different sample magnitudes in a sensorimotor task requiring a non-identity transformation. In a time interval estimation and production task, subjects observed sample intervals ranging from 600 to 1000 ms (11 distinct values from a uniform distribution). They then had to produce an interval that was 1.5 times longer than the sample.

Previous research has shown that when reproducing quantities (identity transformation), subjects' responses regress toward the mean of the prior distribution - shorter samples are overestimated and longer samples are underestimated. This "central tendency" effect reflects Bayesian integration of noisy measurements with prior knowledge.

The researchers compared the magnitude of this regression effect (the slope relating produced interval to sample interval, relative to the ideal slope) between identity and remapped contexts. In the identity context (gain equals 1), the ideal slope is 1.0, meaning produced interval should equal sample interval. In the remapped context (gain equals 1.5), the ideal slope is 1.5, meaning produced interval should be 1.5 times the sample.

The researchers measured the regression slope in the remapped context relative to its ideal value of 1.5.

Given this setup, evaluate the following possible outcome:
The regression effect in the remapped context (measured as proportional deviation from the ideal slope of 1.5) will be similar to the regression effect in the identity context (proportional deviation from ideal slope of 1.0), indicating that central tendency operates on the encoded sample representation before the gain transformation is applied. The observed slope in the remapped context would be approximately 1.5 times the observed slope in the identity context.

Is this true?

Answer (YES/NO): NO